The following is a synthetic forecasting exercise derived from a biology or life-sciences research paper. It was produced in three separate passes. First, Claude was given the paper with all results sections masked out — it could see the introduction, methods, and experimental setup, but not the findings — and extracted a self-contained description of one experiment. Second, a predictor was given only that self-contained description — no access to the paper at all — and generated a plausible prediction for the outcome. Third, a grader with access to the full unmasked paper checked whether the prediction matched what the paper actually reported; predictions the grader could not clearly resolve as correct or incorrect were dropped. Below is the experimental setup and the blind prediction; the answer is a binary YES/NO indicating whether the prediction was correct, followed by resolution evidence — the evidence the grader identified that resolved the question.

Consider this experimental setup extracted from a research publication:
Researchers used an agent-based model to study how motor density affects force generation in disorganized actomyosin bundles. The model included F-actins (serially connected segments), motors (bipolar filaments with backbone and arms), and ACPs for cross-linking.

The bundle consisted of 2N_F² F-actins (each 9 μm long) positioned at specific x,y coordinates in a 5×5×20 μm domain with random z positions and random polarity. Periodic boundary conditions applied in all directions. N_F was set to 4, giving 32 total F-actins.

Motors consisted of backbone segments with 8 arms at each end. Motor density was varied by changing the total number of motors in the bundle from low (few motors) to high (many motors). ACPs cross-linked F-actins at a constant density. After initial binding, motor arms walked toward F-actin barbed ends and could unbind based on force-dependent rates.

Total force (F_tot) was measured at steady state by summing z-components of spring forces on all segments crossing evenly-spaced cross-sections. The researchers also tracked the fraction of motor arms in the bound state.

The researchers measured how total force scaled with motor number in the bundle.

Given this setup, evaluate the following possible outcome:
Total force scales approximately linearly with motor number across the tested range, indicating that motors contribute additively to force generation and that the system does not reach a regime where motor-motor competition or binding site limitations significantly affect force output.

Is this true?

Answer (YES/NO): NO